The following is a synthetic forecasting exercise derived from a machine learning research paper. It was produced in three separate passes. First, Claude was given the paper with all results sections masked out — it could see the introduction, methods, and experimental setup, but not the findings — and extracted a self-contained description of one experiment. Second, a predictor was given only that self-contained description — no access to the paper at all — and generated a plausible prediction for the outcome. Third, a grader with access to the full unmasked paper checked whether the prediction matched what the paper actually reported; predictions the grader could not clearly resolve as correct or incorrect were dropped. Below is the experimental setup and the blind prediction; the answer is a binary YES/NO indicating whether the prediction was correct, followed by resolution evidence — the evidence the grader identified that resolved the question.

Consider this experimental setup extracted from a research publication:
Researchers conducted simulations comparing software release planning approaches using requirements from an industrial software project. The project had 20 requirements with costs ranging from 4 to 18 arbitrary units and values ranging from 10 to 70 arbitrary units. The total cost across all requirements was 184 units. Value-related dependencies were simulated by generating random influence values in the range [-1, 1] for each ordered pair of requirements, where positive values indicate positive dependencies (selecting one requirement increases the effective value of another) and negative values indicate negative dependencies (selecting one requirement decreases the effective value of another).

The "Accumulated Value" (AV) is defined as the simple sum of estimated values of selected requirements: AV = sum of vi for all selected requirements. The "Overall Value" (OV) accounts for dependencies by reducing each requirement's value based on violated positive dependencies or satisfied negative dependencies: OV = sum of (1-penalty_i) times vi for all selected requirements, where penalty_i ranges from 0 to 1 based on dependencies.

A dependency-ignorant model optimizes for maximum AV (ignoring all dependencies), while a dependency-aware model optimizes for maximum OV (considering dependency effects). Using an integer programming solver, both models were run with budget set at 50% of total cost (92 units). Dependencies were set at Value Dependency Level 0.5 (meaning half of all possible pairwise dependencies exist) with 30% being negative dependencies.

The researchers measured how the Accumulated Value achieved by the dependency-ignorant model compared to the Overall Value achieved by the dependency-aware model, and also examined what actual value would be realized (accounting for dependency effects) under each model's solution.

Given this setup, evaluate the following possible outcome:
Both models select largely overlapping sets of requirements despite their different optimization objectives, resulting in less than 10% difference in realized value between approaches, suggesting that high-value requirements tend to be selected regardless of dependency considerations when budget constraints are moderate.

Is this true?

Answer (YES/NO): NO